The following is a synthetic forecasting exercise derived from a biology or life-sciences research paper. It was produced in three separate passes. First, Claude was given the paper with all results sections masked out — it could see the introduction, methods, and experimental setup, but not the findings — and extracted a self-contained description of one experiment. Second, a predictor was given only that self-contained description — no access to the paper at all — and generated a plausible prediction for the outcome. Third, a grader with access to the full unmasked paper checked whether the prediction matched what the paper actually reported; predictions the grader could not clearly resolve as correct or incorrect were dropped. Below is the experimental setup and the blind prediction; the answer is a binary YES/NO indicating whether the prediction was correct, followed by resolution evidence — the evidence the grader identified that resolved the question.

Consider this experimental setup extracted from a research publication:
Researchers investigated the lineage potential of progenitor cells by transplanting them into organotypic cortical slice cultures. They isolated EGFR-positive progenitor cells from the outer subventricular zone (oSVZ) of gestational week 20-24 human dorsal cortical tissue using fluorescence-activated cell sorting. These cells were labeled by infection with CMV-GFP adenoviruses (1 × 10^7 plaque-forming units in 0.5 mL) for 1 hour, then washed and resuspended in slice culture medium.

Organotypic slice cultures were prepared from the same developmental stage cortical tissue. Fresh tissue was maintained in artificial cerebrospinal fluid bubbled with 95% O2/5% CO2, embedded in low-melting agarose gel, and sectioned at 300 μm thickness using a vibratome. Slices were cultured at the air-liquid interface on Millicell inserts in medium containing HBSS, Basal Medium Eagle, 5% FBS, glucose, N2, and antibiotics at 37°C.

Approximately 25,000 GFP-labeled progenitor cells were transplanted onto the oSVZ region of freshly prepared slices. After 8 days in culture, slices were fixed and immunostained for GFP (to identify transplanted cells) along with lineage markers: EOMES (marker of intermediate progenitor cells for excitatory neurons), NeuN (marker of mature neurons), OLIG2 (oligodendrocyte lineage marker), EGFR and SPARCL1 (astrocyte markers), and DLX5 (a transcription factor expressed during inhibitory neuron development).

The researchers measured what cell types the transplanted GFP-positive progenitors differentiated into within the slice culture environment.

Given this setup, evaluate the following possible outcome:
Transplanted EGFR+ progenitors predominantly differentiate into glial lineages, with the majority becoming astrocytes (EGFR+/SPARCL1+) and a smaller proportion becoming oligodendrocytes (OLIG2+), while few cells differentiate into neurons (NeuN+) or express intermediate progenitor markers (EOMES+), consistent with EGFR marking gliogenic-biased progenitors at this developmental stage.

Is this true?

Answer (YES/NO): NO